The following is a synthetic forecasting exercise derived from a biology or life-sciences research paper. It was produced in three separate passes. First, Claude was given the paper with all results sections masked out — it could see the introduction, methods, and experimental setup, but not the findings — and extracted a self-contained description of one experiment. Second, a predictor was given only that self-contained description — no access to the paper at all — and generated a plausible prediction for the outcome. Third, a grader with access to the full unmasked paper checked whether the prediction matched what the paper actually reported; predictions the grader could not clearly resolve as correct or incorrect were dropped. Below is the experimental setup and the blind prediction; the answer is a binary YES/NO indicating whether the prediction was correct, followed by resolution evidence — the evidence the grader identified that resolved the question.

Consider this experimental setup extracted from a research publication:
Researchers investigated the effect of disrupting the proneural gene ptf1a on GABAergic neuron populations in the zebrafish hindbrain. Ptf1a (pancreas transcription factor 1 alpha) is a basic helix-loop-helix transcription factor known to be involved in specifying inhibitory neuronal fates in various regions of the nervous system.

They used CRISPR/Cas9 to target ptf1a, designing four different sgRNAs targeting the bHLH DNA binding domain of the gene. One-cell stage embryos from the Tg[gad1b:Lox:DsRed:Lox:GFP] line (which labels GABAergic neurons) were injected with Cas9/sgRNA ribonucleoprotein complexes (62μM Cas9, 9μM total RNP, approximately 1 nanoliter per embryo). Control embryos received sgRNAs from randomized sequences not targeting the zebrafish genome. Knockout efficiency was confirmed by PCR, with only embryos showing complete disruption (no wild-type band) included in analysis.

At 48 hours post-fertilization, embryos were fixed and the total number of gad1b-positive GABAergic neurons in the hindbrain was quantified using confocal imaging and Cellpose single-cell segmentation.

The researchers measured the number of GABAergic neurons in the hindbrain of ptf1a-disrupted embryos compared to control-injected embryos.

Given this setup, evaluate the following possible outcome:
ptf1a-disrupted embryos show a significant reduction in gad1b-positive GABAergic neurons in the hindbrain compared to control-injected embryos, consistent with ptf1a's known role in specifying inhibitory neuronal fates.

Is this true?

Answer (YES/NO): YES